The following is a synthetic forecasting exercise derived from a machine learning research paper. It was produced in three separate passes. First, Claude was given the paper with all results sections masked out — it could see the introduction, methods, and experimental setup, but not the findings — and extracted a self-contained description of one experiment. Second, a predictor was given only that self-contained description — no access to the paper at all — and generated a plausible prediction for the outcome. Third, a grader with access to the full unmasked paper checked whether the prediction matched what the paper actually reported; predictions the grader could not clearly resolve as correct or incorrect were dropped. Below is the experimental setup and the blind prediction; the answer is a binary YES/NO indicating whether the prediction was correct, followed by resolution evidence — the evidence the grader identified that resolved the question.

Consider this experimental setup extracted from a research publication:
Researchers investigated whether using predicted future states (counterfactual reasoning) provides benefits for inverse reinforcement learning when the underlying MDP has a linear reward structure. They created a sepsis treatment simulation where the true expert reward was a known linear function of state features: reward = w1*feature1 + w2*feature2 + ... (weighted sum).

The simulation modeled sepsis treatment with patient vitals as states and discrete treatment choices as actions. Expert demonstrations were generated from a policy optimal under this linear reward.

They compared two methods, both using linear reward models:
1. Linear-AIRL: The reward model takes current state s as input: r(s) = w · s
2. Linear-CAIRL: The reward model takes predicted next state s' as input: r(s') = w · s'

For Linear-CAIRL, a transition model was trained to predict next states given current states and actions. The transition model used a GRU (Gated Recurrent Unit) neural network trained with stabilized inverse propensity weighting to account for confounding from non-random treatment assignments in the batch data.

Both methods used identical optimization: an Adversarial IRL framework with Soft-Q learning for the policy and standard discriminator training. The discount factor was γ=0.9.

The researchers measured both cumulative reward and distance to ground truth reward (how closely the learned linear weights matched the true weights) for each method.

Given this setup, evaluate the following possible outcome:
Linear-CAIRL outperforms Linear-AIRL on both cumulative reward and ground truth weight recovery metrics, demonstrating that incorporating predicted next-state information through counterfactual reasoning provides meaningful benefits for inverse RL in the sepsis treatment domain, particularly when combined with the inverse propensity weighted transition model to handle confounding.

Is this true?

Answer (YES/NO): YES